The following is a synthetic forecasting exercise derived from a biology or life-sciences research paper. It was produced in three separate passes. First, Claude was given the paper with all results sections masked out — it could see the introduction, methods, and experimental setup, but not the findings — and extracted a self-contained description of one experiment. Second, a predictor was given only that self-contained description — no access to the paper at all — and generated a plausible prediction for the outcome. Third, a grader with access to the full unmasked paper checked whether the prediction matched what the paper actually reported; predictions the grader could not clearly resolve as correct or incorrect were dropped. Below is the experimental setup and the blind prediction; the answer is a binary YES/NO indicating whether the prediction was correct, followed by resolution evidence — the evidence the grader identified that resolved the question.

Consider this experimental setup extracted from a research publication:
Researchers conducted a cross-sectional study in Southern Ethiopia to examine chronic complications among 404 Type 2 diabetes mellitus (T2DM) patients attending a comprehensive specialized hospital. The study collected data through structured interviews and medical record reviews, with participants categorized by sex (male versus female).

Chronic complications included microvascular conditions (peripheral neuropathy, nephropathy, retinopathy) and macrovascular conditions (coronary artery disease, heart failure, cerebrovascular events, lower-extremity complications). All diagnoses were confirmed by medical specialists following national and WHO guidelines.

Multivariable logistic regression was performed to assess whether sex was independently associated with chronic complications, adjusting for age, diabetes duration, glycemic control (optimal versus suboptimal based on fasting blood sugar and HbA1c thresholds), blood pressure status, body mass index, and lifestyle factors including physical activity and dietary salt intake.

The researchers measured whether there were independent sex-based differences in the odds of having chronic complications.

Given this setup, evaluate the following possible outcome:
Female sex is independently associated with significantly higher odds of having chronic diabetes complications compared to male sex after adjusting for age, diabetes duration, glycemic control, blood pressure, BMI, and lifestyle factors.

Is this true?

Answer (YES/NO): YES